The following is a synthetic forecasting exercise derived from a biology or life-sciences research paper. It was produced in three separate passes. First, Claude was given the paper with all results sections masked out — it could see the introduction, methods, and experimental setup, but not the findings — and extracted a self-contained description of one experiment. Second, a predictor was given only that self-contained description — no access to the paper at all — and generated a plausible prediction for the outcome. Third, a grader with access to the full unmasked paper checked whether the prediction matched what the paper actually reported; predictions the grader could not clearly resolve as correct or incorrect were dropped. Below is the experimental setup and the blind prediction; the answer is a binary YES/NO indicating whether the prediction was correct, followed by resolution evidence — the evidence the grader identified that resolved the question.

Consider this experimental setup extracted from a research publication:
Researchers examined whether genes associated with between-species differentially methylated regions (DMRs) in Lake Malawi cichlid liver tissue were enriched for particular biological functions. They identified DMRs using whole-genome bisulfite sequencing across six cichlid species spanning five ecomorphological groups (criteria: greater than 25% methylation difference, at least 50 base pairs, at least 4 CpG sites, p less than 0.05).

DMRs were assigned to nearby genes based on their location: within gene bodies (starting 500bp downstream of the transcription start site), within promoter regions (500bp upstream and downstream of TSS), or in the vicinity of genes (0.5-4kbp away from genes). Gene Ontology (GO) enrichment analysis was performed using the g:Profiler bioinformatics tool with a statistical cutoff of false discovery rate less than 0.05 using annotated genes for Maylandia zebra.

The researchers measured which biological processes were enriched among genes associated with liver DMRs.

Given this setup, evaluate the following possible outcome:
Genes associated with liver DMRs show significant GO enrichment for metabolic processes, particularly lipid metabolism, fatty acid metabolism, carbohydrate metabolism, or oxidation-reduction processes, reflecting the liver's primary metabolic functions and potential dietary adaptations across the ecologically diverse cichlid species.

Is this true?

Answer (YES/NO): YES